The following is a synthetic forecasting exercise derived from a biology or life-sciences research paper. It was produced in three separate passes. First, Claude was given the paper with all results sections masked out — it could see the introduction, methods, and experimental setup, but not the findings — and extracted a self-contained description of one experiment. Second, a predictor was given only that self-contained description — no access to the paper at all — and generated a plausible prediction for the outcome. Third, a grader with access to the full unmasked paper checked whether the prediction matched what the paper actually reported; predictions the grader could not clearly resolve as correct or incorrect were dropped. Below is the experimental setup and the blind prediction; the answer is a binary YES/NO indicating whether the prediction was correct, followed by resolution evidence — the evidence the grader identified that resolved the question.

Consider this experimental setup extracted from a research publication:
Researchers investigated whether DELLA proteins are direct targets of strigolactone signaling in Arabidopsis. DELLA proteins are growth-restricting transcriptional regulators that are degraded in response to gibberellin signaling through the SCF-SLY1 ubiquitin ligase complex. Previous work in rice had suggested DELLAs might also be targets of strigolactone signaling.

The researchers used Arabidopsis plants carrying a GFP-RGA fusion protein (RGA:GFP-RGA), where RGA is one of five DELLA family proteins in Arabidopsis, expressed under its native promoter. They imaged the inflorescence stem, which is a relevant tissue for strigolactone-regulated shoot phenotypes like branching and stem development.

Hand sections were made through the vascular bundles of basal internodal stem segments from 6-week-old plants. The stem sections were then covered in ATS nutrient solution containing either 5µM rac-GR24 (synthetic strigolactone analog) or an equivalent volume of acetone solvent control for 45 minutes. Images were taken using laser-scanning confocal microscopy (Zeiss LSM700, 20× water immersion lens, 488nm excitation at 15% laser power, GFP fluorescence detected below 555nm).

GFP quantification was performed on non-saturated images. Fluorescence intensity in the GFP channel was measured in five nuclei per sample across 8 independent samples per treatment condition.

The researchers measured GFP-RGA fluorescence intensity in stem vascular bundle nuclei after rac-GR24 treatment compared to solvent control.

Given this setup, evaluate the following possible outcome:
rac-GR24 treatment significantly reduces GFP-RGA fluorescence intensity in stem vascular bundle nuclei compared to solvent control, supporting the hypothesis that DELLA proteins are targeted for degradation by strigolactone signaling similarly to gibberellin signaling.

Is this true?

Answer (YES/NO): NO